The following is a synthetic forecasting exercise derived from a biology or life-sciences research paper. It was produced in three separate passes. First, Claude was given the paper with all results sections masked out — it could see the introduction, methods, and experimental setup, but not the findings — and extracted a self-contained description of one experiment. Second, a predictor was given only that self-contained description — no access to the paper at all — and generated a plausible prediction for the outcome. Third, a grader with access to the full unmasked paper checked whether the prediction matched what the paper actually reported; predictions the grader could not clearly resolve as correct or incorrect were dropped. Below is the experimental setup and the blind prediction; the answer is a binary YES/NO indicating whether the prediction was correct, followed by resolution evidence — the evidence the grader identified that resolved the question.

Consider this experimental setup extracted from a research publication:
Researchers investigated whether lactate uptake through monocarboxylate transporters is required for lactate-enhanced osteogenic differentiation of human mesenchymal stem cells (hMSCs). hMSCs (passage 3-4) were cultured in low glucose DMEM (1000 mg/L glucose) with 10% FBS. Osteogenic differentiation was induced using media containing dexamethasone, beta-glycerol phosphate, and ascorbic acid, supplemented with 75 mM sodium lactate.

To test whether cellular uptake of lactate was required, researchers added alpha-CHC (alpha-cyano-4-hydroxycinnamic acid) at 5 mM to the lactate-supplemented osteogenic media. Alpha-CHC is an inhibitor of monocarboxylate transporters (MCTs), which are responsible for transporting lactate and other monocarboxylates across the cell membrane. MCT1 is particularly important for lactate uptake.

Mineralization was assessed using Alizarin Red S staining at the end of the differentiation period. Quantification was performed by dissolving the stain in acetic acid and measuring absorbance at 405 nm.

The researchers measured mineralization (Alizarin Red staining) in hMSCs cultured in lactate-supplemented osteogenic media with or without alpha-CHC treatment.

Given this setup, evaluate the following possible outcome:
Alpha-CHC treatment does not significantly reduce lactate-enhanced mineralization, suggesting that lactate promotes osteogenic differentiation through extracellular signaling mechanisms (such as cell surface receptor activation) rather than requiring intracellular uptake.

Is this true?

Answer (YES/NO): NO